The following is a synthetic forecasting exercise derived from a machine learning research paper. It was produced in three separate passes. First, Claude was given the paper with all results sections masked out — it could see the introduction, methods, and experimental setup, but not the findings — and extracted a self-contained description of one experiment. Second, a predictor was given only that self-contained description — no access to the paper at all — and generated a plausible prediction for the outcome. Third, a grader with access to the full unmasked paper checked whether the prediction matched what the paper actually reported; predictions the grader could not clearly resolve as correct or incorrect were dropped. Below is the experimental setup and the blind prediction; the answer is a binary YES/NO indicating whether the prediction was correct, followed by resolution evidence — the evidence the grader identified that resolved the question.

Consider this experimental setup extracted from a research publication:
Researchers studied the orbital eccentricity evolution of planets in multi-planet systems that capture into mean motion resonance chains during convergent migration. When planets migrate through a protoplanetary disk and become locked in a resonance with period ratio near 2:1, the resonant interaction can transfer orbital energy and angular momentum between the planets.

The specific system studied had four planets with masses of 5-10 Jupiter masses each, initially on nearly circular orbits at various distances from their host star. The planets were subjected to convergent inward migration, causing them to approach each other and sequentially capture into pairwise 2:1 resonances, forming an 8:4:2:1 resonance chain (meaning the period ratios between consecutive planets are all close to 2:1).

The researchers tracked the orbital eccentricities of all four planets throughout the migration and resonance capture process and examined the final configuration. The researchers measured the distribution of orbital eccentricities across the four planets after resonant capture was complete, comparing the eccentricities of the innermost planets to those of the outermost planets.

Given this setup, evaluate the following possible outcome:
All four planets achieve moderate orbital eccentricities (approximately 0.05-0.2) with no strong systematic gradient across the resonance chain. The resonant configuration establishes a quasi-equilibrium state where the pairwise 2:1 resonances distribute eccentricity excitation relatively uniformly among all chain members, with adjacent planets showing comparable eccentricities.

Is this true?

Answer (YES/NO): NO